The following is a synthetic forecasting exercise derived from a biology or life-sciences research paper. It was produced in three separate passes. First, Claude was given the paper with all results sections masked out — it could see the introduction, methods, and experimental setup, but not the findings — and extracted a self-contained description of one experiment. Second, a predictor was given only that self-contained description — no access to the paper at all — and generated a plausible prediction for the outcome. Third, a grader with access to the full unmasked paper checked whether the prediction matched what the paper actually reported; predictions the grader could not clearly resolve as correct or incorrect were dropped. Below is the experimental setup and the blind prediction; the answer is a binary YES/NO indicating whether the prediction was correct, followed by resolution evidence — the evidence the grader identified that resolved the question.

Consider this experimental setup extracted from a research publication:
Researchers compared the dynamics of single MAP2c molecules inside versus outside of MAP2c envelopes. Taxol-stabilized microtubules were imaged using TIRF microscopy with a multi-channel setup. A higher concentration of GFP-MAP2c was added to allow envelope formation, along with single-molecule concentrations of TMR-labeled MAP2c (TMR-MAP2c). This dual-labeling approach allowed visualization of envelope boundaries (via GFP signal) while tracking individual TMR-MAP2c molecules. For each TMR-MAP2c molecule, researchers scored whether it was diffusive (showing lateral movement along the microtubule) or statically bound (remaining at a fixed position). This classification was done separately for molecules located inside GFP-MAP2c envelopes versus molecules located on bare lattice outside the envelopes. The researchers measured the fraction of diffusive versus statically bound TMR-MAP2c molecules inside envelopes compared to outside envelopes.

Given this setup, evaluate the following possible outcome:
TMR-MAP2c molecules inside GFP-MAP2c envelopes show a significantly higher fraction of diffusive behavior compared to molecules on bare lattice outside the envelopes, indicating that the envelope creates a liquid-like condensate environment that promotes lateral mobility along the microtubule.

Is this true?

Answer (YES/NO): NO